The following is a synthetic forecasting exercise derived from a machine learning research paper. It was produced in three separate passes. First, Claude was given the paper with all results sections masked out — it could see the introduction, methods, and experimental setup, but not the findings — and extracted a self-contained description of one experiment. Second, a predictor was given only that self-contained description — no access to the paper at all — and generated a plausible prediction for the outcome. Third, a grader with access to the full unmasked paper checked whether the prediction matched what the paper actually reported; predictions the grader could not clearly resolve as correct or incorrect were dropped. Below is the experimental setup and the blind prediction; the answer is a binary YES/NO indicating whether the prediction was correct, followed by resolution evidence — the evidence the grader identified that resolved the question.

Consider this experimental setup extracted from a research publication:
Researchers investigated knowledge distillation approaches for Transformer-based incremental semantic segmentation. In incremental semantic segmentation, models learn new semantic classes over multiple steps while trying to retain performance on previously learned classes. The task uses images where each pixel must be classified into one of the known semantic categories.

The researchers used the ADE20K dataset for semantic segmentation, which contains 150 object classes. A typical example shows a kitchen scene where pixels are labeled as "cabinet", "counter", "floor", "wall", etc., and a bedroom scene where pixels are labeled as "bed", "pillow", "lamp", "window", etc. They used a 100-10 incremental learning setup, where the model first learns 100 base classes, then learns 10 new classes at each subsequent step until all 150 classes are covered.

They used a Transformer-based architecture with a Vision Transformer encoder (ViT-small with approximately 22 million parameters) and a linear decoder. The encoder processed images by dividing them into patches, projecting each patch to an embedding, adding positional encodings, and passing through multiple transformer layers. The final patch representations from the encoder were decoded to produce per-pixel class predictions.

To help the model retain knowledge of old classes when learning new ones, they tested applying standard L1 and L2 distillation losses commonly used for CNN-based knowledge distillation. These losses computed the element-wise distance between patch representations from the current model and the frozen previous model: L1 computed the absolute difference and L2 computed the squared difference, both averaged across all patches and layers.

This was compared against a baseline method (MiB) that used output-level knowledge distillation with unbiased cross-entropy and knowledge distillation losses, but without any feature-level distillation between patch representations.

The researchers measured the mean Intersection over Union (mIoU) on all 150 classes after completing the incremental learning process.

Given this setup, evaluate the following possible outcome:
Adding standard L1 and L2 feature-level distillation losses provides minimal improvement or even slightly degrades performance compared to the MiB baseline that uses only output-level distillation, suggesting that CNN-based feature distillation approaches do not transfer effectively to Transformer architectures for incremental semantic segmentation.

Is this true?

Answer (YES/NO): YES